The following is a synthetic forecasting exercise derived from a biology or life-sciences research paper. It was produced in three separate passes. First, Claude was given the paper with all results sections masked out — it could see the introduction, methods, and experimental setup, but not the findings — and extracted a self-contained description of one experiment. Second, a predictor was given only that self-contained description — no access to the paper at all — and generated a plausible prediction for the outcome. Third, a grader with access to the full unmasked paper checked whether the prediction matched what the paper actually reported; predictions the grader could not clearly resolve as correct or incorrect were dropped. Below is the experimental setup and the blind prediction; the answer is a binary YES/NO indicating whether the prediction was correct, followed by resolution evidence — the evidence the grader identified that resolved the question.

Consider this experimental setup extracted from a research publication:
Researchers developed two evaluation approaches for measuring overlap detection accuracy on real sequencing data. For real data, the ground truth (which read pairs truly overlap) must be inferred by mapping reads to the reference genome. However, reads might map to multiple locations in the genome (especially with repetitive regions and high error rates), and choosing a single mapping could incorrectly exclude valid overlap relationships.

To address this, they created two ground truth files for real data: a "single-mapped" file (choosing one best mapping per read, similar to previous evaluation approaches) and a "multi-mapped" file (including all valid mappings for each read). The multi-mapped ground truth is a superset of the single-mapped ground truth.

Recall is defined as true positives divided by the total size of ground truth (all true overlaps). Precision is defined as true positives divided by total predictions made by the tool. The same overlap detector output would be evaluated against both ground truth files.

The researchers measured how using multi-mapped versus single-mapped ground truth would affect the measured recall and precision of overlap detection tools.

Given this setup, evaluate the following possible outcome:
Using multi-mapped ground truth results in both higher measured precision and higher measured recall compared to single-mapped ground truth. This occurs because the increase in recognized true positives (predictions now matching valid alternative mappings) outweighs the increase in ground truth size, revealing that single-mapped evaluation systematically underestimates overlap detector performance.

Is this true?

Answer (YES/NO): NO